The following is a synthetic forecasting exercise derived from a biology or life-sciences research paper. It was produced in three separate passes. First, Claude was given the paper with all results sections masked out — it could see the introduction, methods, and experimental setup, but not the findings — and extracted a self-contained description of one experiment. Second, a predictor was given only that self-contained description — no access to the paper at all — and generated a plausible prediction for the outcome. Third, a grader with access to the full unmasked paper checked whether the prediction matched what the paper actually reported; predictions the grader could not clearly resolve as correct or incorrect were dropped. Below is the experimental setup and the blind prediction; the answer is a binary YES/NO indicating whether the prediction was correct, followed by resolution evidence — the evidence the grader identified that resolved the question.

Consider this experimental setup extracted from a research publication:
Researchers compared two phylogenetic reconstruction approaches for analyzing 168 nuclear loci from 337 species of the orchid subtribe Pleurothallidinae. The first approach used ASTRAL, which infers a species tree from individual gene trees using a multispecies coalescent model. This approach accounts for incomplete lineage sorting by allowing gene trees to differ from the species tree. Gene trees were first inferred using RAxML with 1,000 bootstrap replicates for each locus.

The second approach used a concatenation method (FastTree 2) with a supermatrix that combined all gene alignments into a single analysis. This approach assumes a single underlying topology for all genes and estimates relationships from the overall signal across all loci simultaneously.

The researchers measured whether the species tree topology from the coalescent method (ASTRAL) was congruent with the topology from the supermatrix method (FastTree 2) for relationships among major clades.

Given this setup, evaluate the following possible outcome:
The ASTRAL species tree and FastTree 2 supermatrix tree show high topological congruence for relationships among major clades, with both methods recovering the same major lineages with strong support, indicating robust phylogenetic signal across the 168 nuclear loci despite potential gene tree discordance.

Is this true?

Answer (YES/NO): YES